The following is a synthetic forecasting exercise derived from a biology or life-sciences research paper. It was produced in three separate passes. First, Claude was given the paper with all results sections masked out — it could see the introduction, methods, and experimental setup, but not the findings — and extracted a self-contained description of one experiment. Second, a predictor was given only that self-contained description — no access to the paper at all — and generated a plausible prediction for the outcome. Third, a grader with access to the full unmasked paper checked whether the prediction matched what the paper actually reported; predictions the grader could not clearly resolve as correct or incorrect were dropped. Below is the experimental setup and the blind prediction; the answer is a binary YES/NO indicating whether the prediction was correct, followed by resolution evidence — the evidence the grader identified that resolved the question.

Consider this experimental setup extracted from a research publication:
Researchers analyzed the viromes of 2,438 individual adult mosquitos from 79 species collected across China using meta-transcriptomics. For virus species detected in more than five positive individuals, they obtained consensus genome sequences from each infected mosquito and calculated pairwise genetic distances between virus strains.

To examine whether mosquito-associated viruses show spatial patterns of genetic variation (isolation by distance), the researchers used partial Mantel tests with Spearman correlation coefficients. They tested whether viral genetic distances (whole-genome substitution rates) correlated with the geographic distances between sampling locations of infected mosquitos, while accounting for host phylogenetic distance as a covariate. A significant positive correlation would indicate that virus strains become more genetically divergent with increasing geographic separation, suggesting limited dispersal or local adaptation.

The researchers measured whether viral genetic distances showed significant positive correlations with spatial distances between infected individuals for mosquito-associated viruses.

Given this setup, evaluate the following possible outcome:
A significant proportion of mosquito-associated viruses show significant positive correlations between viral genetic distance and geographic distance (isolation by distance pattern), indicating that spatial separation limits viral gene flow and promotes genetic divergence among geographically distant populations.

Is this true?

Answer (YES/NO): NO